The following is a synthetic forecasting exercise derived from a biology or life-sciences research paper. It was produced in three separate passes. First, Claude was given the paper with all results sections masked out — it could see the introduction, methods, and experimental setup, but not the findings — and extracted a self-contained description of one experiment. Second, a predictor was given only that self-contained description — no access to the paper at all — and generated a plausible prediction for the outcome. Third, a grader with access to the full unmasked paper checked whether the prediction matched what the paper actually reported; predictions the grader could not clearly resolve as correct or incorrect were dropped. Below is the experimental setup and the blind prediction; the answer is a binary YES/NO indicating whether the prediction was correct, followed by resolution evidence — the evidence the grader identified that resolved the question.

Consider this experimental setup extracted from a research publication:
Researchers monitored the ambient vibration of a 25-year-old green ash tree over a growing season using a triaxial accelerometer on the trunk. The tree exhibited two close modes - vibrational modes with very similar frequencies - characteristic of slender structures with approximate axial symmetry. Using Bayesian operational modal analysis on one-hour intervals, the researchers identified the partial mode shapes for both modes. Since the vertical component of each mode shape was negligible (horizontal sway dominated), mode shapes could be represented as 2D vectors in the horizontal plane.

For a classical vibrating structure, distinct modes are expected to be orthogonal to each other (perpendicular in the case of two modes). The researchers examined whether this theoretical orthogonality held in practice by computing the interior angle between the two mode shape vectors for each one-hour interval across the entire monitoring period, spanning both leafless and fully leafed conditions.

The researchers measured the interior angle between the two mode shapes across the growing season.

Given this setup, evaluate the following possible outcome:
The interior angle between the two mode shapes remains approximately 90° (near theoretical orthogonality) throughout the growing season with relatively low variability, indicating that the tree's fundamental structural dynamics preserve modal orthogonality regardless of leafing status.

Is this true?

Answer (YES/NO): NO